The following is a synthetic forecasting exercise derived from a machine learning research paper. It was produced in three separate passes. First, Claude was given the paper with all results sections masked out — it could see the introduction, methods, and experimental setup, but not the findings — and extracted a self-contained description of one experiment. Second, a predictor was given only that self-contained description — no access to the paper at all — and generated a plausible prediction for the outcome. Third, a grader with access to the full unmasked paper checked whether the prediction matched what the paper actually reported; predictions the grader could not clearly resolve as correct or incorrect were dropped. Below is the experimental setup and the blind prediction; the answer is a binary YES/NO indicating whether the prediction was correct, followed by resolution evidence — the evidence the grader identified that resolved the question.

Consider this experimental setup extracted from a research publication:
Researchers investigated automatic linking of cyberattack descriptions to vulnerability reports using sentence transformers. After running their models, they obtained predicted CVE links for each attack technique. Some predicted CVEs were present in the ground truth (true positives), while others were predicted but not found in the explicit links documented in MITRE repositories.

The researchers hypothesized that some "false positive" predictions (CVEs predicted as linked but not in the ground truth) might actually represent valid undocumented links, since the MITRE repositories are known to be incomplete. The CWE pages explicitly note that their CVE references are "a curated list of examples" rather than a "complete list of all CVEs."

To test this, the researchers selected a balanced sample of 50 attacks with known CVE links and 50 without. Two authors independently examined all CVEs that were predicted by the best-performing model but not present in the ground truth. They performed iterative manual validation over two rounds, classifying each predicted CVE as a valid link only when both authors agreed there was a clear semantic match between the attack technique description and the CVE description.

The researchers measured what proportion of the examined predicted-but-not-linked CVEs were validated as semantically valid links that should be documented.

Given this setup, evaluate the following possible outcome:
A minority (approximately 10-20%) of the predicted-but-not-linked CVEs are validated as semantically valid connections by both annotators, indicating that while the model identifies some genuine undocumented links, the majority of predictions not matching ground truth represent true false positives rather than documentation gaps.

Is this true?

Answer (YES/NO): NO